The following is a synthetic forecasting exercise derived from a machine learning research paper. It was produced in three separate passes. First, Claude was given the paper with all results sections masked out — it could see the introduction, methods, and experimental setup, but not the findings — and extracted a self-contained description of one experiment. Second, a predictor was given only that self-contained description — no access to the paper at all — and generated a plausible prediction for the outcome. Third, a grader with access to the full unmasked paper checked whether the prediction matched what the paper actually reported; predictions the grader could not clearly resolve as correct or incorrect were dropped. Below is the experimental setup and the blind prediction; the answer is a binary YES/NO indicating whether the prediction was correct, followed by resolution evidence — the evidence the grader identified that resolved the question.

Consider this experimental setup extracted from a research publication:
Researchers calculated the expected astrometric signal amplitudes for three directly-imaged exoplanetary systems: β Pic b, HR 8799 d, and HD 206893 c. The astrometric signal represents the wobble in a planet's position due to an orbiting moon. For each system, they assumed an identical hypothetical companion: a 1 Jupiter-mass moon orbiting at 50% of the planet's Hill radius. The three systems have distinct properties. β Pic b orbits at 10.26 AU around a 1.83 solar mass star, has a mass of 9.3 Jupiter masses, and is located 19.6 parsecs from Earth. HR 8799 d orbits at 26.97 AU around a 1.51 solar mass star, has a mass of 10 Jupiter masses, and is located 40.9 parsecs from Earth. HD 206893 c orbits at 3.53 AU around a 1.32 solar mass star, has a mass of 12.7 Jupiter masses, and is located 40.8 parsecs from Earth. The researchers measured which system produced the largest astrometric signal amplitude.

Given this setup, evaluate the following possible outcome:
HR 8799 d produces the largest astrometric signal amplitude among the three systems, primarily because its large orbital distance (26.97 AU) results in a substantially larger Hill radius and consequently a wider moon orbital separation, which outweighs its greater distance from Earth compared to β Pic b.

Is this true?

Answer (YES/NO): YES